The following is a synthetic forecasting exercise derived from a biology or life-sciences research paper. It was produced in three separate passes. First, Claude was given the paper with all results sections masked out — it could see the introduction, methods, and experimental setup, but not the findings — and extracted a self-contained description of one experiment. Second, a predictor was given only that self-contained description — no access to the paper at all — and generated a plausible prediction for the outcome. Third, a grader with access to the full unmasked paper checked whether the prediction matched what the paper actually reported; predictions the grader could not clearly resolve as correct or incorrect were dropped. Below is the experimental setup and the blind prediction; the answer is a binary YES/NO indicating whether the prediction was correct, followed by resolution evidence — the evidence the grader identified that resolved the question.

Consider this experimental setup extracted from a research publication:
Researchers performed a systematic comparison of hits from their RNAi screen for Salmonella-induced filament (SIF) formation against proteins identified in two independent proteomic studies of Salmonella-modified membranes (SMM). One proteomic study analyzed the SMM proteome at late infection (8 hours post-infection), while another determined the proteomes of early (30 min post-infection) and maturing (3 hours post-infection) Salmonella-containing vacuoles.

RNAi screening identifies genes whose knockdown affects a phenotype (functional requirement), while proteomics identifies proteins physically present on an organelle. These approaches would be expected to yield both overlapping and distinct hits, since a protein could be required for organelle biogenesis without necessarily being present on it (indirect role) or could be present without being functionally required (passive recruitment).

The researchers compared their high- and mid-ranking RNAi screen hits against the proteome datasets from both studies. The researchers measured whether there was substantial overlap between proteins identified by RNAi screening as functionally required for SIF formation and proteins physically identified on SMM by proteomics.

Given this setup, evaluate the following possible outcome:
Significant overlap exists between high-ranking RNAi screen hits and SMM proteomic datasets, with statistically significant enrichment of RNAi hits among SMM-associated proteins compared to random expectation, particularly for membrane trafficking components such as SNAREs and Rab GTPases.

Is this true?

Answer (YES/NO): NO